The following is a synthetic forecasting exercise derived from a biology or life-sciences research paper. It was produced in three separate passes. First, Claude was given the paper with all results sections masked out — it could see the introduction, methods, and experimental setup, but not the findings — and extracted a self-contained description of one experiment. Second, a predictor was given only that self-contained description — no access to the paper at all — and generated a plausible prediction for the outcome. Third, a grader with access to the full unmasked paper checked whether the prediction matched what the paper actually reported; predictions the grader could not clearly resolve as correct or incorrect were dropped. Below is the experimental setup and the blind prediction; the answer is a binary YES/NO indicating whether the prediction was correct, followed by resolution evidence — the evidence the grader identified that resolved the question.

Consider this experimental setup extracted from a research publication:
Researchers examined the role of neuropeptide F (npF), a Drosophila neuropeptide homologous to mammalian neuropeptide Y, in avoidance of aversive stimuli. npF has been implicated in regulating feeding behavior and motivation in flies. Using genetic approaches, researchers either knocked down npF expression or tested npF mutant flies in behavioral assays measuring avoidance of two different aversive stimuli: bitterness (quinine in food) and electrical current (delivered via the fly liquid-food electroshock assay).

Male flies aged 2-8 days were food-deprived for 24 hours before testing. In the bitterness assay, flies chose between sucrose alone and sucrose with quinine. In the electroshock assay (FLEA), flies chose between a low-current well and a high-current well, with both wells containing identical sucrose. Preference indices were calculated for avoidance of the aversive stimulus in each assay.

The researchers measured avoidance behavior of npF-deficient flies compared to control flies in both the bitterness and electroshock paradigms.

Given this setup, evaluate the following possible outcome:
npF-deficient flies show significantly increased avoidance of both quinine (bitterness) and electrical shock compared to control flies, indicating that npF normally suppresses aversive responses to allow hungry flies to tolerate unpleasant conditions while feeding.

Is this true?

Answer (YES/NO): NO